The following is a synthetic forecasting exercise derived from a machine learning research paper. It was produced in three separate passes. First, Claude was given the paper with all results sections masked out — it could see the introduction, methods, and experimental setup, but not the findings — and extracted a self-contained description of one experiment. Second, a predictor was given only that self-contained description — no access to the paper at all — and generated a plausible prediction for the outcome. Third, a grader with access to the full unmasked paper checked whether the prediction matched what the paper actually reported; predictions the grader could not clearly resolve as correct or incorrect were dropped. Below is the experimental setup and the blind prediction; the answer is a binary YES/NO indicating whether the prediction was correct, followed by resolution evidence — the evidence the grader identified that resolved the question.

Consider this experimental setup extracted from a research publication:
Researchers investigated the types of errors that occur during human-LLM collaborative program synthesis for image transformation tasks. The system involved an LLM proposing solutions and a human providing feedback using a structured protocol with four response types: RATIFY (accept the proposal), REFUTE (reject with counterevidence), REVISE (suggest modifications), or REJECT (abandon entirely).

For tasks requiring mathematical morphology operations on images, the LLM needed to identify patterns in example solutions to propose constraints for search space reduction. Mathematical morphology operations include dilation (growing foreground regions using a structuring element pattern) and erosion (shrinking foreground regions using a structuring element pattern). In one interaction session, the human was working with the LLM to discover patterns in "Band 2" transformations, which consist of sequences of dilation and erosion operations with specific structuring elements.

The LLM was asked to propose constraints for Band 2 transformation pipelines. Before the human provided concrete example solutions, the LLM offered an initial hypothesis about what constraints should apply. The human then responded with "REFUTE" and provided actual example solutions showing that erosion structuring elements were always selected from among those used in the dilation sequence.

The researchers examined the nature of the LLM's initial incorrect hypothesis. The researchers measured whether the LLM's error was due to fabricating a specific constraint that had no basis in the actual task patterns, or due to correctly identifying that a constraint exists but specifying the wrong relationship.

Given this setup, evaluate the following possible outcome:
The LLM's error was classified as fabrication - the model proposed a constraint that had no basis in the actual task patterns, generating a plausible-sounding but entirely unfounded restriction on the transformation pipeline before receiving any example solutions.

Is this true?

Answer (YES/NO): YES